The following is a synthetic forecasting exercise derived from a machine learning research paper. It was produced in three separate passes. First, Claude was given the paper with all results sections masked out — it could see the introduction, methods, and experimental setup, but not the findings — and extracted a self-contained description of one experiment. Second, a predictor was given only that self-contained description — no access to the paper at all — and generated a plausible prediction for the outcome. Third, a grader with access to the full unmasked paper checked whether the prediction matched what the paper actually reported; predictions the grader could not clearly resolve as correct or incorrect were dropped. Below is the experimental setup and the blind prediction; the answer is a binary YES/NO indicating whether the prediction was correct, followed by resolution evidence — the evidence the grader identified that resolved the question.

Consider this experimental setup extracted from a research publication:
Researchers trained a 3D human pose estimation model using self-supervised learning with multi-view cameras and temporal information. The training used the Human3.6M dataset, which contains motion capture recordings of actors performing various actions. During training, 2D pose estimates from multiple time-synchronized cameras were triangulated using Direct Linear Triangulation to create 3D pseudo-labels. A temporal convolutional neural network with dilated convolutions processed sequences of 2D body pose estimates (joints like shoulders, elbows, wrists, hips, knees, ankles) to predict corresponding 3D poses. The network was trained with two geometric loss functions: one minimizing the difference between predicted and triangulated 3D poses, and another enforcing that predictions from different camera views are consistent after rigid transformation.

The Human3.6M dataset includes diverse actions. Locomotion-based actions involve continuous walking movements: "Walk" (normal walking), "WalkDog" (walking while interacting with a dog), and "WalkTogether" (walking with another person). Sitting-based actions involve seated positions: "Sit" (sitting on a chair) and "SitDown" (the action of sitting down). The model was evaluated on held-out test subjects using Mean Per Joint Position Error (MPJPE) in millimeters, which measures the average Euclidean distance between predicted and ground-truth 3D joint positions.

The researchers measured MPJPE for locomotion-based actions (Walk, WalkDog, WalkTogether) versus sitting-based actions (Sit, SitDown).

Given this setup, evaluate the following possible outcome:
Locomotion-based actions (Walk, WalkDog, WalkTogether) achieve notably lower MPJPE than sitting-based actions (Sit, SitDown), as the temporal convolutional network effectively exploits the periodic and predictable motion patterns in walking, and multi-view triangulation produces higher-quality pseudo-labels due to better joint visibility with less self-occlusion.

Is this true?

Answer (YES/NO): YES